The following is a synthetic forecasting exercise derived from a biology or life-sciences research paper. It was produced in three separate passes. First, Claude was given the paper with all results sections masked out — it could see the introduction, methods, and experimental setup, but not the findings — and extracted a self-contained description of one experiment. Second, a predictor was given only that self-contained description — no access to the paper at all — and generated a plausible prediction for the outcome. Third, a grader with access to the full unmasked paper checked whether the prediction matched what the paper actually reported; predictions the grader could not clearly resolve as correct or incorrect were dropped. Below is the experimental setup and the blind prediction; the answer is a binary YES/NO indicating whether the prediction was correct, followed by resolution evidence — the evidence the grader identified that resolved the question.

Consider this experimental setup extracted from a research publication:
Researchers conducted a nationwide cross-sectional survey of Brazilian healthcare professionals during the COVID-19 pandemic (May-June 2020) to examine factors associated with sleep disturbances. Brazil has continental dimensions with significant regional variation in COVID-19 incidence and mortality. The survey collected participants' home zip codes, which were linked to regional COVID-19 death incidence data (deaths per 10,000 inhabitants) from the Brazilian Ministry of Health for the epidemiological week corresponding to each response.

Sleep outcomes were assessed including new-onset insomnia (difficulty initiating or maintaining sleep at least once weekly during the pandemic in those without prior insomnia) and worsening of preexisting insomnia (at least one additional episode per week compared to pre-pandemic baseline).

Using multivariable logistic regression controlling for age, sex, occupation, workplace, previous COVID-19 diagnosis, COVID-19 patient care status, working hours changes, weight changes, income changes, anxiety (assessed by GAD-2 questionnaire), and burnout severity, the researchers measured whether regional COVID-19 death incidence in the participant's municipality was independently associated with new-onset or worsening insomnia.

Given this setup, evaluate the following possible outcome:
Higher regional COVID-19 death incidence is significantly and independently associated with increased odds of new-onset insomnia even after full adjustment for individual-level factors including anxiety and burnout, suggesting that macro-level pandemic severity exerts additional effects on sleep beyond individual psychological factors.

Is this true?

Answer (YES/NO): NO